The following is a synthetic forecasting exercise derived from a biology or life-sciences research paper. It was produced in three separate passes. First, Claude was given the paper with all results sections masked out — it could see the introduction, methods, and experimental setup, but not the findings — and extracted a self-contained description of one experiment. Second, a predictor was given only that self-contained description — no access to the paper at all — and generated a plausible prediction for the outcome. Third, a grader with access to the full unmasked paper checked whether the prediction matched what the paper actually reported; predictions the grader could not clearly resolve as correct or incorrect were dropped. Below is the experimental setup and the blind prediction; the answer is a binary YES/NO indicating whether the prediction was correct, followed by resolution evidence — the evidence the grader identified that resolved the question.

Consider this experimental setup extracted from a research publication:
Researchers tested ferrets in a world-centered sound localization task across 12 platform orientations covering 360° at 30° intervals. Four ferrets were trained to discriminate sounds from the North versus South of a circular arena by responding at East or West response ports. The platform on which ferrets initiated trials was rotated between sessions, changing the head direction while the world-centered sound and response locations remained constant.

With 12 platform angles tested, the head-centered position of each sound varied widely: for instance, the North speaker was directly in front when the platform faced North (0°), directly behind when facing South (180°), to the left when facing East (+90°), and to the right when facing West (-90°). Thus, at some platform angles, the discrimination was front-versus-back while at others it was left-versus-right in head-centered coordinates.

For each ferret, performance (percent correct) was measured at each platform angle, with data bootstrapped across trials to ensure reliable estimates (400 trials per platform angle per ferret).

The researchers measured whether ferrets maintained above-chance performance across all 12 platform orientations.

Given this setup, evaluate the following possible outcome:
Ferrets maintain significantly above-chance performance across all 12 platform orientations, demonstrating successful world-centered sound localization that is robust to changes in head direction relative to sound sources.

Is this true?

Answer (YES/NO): YES